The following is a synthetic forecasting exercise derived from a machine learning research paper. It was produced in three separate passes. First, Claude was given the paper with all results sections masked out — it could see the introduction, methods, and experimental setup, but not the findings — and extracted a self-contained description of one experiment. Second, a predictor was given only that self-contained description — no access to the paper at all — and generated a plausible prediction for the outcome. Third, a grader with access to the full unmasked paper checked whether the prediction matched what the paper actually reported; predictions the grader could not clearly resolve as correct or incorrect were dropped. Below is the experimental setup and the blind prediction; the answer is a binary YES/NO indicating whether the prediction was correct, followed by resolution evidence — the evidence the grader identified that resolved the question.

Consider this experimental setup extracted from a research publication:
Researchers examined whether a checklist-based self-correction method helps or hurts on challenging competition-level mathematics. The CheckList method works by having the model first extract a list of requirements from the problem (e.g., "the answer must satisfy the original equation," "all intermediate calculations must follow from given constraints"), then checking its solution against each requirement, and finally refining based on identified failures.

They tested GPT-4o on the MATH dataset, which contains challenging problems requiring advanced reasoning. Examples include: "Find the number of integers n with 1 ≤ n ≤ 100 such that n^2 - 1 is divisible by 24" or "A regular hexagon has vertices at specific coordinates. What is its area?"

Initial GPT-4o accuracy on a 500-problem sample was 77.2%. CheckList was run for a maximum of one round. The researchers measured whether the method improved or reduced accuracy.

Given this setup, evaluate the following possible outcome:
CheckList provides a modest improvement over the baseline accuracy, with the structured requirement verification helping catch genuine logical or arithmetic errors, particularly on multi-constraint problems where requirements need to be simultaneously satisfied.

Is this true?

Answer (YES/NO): NO